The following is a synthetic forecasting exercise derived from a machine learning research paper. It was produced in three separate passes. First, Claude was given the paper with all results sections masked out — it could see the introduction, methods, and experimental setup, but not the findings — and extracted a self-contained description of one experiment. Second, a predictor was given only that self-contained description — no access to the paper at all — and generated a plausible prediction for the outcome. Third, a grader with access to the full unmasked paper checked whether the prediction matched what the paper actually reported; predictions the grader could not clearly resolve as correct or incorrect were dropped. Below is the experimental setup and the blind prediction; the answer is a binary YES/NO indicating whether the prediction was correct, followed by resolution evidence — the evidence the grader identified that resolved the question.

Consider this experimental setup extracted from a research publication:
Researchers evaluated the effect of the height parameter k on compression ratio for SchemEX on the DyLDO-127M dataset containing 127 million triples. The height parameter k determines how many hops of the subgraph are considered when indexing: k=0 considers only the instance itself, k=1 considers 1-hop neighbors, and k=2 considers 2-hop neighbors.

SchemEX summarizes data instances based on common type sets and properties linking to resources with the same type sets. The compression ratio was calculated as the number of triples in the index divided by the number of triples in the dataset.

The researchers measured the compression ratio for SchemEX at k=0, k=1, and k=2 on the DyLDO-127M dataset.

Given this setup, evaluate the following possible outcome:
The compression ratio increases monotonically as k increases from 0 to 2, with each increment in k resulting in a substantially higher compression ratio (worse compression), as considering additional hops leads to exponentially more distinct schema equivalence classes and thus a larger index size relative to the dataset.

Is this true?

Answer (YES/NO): NO